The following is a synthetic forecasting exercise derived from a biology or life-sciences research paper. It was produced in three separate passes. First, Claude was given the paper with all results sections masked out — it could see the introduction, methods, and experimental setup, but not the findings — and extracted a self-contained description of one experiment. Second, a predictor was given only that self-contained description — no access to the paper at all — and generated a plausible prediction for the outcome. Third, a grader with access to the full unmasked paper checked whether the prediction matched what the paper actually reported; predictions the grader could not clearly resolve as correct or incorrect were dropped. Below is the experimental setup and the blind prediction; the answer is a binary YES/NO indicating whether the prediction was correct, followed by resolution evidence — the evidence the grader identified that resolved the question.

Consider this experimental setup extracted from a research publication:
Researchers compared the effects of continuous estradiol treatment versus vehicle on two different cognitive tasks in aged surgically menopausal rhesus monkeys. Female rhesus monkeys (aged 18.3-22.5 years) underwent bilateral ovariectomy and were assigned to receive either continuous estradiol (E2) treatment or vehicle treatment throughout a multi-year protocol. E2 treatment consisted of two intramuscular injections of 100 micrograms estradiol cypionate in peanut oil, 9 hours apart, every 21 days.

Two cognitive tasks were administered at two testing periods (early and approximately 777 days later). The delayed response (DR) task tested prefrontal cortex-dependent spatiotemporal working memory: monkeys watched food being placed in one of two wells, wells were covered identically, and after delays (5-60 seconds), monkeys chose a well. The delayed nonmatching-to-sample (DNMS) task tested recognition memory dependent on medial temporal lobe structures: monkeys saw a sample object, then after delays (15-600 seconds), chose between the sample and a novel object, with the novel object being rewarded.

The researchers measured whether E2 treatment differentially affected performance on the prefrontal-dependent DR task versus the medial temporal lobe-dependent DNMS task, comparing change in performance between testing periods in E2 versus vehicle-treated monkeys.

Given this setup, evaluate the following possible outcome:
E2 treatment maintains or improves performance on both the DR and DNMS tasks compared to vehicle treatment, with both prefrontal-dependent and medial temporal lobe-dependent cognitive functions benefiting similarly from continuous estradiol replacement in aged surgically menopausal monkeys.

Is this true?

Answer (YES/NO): NO